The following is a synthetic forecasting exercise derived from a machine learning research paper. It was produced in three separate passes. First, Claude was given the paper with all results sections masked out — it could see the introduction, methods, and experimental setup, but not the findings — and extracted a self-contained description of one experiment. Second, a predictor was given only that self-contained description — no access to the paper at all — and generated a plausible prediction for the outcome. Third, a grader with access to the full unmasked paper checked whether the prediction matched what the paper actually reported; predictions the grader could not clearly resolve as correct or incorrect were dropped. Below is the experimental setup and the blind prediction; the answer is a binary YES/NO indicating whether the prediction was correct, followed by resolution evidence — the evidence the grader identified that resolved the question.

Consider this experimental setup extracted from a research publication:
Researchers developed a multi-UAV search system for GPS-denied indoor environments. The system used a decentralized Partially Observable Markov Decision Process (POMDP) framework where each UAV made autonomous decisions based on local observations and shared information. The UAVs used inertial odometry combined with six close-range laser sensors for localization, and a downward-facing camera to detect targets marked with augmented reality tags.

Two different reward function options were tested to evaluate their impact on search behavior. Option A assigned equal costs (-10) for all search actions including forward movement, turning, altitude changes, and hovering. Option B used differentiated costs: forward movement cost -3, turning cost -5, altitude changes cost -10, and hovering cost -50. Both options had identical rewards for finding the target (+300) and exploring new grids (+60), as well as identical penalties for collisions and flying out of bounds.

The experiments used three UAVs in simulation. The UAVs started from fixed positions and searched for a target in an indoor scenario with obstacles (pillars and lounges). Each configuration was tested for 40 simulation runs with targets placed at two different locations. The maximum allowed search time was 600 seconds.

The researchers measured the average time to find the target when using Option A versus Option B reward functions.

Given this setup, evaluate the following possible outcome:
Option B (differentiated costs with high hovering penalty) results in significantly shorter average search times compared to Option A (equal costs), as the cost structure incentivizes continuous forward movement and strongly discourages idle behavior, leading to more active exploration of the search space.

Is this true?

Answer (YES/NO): YES